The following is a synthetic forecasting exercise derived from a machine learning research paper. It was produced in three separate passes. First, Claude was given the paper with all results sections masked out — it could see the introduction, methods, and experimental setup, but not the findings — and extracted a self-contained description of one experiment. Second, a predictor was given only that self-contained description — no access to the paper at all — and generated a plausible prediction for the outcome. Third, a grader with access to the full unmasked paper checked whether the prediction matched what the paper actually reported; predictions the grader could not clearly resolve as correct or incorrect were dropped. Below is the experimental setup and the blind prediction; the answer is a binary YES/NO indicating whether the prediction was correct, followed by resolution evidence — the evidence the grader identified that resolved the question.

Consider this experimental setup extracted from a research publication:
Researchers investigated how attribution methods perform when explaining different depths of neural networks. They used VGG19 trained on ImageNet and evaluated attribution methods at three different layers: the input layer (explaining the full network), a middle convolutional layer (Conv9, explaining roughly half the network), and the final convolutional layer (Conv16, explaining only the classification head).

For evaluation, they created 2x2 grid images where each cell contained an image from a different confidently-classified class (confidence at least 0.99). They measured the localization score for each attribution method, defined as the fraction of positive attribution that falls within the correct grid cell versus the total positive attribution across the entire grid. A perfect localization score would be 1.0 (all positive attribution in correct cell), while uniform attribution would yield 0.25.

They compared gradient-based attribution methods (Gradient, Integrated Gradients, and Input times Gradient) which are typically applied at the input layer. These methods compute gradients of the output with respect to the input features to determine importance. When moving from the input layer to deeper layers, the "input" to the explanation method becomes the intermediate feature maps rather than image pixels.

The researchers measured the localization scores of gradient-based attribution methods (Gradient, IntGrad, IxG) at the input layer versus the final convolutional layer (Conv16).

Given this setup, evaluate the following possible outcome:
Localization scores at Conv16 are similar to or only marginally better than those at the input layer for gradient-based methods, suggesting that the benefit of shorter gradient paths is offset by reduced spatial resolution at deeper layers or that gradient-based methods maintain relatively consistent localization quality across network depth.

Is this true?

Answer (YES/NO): NO